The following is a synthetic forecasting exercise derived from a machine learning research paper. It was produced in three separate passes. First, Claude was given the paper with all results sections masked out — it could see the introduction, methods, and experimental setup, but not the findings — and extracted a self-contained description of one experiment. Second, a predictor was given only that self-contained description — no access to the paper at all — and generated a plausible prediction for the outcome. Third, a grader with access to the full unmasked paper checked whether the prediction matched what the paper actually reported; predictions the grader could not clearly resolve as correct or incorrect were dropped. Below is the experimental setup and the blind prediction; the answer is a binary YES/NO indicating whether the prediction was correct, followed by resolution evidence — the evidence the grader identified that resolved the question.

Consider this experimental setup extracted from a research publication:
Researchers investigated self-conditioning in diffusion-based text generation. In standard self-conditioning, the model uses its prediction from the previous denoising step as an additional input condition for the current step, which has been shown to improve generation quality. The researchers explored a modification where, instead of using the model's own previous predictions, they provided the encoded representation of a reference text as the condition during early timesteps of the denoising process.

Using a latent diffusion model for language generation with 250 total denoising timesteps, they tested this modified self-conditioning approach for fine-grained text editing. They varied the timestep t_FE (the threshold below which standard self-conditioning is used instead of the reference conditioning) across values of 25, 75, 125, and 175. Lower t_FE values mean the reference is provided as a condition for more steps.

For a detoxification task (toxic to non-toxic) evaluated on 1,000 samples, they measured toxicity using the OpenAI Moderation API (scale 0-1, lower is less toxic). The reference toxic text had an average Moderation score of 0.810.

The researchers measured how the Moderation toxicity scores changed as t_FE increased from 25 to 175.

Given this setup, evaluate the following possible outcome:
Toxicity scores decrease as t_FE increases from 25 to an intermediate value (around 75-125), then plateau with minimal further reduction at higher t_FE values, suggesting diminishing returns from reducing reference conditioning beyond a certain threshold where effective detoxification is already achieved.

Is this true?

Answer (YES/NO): NO